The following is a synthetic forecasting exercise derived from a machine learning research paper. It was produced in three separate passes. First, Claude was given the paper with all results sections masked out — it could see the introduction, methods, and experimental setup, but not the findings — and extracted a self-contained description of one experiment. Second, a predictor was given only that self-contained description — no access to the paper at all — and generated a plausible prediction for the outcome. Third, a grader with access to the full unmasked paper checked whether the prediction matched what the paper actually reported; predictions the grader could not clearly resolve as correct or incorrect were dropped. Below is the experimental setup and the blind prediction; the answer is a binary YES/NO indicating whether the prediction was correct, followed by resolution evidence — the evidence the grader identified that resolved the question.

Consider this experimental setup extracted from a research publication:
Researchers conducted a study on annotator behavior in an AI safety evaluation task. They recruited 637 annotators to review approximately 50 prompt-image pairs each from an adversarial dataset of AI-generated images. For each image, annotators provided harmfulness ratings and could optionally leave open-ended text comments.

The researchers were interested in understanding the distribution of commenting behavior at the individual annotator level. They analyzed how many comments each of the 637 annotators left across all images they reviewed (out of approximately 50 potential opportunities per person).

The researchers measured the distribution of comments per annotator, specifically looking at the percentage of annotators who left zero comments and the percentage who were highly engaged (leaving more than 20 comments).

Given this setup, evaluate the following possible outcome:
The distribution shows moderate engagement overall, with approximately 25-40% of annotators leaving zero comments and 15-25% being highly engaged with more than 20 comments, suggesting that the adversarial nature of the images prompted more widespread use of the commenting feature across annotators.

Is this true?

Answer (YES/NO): NO